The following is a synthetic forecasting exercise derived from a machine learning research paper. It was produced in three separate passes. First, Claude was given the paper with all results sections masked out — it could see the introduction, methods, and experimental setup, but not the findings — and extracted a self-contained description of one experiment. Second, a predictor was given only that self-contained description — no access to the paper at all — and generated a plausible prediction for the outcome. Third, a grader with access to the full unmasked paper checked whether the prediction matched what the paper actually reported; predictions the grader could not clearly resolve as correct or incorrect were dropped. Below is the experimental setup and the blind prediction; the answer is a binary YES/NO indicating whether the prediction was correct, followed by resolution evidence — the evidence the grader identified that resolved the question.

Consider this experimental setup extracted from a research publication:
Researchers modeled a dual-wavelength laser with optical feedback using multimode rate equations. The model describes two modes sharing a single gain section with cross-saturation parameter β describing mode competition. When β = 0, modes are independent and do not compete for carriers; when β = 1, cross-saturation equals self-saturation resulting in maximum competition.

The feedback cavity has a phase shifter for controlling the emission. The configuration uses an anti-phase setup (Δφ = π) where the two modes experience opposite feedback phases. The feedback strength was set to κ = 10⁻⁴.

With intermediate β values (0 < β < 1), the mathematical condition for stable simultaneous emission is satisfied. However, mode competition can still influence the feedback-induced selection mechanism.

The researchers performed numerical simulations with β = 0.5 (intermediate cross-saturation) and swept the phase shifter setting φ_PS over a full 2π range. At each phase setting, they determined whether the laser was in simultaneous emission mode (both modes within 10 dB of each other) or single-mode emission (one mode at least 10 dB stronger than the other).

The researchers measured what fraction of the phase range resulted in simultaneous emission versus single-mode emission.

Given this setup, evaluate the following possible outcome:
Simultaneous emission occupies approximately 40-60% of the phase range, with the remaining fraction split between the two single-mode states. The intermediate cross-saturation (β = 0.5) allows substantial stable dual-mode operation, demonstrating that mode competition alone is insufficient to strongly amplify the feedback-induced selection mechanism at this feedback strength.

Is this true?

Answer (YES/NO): NO